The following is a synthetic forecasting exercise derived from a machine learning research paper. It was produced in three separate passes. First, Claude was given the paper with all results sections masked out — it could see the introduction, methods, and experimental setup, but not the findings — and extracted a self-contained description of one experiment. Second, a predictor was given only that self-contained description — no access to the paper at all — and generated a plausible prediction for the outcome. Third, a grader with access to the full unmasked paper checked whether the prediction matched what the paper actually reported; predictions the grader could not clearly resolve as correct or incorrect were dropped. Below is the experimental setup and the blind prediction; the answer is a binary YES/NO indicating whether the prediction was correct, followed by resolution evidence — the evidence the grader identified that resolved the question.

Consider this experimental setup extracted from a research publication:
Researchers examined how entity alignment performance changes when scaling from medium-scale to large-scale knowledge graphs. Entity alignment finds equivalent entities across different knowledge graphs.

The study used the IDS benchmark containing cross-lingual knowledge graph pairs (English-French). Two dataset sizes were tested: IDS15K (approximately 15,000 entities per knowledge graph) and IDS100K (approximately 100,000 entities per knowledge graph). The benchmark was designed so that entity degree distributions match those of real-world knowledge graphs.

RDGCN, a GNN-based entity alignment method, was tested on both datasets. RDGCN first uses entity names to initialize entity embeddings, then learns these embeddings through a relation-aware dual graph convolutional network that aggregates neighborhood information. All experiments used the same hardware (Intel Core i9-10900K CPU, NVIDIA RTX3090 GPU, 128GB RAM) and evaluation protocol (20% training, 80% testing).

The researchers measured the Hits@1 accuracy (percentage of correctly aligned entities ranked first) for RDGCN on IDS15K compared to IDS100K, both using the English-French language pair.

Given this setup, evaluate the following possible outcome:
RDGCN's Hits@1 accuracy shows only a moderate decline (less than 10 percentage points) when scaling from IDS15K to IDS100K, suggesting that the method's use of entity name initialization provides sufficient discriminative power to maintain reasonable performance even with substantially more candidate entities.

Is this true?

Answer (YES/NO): NO